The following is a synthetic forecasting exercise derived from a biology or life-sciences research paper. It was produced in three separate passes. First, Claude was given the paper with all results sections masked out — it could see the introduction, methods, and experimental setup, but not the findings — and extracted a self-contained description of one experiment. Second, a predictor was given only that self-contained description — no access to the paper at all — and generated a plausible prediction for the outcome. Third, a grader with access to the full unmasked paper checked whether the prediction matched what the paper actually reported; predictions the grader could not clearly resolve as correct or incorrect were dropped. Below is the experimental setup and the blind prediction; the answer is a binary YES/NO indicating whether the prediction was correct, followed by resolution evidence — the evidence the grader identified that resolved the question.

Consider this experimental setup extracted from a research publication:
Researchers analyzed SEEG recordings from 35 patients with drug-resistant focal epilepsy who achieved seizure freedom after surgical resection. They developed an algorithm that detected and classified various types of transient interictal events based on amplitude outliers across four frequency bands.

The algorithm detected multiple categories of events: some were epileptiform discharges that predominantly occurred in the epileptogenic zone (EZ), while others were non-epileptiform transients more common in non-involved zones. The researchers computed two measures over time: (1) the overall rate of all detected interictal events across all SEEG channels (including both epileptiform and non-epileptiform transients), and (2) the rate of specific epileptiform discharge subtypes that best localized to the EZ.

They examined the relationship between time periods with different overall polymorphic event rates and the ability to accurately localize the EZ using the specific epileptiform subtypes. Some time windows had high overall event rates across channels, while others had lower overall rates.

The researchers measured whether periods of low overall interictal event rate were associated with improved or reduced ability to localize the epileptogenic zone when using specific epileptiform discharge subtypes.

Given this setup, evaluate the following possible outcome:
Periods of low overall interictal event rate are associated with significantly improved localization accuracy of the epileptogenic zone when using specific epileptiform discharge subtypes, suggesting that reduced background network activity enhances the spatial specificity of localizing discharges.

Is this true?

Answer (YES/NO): YES